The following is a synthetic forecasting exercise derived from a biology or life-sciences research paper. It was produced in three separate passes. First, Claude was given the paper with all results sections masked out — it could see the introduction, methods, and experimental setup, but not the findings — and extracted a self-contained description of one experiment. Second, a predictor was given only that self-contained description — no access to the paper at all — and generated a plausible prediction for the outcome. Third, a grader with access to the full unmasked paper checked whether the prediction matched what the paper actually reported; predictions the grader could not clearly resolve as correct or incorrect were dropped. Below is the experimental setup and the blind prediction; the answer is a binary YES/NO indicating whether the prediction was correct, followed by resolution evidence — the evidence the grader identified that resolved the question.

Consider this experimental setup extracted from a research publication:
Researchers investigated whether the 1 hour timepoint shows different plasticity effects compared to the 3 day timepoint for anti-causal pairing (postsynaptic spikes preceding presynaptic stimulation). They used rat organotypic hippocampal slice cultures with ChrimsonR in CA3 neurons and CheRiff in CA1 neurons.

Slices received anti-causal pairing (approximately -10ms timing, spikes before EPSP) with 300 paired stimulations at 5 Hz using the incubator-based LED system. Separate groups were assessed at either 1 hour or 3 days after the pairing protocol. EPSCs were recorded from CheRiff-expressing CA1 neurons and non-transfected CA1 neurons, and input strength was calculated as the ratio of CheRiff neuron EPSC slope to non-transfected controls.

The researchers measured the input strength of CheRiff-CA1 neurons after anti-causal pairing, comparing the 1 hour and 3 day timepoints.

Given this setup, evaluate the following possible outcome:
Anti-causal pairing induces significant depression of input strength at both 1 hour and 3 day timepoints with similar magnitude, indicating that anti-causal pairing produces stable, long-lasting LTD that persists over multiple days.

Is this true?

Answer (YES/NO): NO